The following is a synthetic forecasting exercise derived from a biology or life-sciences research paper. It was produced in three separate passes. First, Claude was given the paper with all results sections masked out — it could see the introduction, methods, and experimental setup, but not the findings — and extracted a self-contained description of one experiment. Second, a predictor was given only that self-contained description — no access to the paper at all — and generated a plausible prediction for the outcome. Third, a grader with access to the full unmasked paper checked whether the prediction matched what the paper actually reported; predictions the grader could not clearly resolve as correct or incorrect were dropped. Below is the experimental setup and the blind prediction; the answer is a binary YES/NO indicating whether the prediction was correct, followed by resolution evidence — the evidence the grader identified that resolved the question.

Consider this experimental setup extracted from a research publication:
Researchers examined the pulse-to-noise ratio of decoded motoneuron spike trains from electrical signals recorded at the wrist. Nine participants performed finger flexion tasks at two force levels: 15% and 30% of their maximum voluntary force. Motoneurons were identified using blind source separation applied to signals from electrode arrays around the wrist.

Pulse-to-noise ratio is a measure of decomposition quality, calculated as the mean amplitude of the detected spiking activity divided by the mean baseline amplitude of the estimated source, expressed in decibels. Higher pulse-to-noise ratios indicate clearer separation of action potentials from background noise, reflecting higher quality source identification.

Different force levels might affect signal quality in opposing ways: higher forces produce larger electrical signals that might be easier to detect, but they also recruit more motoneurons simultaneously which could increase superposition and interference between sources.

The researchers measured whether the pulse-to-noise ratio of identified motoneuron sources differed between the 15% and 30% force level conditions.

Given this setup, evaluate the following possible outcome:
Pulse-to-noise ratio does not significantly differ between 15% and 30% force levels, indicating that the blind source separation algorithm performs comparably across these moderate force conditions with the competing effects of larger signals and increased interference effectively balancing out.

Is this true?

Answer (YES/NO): YES